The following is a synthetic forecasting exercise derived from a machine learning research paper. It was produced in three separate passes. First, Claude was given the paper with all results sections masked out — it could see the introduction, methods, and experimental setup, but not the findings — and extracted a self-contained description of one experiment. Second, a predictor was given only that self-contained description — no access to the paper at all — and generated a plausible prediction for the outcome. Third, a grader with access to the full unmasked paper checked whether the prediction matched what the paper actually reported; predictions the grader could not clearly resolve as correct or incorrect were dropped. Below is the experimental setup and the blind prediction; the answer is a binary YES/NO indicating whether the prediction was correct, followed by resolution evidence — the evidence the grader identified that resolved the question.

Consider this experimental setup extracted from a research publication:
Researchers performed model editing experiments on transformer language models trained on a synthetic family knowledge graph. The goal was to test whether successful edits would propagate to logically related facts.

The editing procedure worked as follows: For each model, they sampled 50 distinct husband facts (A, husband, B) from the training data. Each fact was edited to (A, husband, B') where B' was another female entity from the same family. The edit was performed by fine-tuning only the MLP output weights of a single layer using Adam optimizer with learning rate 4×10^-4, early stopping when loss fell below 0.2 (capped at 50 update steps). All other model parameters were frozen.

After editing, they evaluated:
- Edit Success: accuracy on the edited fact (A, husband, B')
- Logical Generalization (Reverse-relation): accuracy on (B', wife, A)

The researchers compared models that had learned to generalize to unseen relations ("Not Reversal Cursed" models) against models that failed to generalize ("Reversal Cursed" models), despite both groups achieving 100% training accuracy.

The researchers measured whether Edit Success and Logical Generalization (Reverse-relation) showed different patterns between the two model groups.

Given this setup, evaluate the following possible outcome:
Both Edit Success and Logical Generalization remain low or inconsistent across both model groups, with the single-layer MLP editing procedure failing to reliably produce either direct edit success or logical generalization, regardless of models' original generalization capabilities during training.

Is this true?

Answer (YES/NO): NO